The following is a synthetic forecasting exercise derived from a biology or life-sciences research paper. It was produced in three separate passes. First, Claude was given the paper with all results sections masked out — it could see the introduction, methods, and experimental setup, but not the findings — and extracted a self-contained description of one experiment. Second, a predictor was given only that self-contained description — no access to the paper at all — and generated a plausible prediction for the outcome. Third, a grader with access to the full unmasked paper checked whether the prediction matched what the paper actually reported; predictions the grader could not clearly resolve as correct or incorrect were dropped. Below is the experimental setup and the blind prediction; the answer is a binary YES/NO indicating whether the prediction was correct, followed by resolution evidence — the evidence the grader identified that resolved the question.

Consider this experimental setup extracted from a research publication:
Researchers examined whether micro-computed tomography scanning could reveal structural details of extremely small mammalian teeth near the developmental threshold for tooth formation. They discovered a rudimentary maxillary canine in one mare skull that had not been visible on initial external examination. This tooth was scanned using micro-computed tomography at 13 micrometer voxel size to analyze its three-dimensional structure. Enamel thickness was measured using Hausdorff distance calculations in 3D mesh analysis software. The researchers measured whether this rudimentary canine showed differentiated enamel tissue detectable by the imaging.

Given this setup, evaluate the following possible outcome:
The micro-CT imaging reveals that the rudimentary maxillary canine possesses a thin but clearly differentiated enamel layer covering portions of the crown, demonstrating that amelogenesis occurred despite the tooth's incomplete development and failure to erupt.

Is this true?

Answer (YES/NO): YES